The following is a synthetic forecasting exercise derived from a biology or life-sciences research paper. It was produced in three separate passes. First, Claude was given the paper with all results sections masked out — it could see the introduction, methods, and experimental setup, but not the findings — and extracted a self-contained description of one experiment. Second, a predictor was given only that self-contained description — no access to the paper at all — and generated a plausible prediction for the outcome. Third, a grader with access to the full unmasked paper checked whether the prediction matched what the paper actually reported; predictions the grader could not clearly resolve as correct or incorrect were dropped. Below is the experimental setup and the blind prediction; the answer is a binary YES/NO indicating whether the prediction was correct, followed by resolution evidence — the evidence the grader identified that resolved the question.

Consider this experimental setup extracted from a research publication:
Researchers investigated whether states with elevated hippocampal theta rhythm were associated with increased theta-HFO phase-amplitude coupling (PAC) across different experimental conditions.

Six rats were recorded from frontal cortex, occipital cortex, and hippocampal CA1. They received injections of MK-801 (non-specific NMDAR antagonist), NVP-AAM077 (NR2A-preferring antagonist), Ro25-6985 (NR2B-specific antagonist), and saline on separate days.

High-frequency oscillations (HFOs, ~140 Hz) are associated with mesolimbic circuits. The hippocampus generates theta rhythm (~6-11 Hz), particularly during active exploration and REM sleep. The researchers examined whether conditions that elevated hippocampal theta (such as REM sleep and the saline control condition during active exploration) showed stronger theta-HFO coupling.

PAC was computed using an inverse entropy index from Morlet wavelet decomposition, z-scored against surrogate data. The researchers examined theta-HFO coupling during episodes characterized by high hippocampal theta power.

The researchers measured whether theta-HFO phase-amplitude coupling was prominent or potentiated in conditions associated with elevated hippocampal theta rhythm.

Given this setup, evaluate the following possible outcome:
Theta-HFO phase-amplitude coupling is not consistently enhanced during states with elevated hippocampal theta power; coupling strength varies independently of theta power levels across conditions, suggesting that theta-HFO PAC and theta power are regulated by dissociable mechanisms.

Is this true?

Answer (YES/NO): NO